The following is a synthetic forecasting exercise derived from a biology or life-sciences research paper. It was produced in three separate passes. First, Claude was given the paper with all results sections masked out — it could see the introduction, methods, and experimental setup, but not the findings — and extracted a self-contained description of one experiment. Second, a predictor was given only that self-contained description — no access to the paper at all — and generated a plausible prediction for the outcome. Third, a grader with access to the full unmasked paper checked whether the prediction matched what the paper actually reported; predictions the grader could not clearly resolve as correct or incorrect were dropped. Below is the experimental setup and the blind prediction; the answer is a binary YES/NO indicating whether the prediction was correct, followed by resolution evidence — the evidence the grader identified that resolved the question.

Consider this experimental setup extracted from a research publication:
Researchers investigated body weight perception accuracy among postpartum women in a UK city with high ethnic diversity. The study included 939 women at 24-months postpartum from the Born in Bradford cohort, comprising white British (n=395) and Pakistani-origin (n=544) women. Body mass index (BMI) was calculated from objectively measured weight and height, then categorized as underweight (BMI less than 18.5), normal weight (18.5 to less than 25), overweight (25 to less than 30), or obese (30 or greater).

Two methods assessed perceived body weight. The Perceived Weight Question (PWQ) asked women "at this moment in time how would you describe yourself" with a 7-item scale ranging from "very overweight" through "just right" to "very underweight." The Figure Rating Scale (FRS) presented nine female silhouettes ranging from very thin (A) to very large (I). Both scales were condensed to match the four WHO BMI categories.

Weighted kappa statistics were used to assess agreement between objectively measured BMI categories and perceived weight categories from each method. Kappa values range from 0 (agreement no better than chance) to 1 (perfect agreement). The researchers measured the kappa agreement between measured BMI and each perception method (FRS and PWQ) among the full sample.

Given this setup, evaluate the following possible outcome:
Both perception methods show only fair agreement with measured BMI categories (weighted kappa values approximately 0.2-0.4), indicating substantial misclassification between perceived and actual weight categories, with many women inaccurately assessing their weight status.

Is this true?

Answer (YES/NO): NO